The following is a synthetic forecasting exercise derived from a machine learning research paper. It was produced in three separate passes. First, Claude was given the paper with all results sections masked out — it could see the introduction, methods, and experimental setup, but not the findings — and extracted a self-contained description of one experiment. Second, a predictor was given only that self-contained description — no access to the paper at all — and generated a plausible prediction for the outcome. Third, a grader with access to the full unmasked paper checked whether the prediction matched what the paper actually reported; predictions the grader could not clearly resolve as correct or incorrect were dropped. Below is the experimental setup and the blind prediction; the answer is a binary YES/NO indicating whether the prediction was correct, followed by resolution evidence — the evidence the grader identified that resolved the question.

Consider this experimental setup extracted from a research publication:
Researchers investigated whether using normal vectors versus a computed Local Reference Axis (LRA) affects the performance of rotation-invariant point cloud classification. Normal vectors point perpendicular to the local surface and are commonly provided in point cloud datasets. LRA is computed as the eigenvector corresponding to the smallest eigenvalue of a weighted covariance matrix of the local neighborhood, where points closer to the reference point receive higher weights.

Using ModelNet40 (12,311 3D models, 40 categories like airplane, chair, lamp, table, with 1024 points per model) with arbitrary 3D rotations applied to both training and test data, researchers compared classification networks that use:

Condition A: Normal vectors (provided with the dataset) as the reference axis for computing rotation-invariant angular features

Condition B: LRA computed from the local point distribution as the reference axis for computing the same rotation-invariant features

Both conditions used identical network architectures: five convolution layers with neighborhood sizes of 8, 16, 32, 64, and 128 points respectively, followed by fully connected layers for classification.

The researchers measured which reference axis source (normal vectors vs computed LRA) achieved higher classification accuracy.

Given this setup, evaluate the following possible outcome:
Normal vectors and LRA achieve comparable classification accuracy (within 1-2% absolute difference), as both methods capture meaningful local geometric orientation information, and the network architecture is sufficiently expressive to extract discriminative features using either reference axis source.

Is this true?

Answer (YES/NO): YES